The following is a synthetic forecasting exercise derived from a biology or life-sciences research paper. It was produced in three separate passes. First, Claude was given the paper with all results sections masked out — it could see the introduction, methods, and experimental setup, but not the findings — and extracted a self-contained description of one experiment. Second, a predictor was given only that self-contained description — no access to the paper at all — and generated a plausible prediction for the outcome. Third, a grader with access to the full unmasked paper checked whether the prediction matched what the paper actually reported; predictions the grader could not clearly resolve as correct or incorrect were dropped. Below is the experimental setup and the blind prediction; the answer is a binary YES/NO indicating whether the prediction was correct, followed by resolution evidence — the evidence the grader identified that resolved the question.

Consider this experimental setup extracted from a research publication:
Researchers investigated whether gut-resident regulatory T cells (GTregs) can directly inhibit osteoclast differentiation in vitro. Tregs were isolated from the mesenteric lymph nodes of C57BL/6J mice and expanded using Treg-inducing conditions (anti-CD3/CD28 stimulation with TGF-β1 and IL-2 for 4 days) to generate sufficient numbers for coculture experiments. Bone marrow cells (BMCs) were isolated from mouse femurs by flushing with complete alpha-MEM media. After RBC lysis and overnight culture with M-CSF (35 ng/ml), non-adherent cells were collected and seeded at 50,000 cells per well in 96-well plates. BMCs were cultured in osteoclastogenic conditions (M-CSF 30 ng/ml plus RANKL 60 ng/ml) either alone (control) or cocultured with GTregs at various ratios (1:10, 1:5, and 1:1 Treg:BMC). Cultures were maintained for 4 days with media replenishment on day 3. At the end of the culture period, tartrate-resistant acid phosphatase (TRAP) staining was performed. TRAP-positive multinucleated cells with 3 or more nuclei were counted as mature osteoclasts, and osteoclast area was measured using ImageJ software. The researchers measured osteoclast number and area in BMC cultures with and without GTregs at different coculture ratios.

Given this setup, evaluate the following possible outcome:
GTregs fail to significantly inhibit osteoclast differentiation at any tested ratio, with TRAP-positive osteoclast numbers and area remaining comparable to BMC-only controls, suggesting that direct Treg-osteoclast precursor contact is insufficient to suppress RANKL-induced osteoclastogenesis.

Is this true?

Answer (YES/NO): NO